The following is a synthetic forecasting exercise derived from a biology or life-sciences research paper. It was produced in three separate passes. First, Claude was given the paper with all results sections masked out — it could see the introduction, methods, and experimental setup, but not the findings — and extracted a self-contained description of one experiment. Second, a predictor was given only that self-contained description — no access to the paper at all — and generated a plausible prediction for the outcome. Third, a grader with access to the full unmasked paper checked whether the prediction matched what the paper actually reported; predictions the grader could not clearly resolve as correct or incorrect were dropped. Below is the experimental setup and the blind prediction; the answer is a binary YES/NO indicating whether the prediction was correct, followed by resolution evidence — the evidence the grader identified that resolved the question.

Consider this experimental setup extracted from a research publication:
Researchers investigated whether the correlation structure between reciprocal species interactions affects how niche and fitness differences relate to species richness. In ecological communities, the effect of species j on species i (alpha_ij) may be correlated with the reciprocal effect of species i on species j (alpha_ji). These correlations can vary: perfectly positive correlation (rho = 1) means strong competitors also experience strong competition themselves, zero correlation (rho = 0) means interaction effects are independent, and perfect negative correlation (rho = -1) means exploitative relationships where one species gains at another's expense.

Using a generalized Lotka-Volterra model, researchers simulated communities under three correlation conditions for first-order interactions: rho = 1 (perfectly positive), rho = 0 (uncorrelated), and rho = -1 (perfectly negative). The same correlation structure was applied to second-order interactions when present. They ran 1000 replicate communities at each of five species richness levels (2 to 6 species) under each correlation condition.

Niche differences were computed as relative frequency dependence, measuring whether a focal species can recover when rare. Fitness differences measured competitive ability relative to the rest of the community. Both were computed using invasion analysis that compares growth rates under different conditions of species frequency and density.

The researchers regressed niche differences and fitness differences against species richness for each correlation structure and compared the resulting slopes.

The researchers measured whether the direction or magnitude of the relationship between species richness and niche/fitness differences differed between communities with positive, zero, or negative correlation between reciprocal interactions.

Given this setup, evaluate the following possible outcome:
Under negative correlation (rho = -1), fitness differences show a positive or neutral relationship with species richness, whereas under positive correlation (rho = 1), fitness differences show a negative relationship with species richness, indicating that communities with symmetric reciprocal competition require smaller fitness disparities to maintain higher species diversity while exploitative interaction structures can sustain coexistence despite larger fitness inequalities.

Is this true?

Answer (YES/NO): NO